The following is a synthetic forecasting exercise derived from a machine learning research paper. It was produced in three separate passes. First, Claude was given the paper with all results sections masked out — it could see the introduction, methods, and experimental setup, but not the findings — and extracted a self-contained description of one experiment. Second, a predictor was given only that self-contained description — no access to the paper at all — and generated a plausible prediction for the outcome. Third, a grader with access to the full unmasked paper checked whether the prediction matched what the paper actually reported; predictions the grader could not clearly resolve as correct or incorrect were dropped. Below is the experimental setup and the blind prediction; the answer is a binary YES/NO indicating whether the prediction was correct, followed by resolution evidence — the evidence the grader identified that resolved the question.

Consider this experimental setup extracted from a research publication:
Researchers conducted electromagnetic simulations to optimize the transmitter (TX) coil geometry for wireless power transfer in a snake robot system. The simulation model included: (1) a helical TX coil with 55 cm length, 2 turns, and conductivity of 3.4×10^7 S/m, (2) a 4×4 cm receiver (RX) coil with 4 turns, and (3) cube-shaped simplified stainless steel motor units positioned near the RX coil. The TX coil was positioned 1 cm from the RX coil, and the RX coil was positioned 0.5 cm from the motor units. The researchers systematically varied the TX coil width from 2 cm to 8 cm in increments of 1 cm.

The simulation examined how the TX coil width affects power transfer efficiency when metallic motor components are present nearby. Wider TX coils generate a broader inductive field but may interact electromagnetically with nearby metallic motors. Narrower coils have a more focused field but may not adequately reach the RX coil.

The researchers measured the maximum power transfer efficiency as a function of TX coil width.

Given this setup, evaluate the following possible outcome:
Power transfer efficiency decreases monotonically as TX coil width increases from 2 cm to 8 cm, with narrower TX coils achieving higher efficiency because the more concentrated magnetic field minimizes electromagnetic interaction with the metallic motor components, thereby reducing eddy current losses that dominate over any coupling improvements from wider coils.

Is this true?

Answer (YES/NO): NO